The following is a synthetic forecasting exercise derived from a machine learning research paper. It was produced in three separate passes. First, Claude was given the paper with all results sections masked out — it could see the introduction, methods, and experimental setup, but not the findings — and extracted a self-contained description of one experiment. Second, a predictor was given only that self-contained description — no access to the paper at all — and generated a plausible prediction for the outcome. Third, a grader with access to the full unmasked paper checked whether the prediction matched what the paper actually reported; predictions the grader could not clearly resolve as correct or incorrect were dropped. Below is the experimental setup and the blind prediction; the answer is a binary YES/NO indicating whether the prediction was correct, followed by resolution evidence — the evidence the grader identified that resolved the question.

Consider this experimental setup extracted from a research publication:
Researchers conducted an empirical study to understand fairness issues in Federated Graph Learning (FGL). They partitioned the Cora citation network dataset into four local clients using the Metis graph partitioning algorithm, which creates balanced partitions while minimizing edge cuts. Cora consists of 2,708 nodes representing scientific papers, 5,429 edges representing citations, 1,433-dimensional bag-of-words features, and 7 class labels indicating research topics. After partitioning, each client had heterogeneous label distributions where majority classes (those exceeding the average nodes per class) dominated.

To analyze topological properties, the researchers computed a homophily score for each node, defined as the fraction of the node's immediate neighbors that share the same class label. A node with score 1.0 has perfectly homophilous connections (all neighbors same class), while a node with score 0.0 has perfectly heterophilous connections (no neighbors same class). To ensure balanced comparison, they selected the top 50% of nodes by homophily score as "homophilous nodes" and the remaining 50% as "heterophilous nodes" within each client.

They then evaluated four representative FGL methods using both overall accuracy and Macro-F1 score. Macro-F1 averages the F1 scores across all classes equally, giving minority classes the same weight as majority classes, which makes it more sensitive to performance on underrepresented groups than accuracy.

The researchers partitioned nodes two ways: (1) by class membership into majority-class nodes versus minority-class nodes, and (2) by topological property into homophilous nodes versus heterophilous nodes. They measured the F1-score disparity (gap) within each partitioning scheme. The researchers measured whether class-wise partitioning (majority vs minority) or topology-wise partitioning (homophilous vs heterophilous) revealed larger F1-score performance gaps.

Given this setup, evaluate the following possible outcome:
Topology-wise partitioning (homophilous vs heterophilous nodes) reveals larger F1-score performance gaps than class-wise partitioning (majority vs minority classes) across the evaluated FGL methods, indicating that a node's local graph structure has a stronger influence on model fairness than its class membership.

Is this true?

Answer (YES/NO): YES